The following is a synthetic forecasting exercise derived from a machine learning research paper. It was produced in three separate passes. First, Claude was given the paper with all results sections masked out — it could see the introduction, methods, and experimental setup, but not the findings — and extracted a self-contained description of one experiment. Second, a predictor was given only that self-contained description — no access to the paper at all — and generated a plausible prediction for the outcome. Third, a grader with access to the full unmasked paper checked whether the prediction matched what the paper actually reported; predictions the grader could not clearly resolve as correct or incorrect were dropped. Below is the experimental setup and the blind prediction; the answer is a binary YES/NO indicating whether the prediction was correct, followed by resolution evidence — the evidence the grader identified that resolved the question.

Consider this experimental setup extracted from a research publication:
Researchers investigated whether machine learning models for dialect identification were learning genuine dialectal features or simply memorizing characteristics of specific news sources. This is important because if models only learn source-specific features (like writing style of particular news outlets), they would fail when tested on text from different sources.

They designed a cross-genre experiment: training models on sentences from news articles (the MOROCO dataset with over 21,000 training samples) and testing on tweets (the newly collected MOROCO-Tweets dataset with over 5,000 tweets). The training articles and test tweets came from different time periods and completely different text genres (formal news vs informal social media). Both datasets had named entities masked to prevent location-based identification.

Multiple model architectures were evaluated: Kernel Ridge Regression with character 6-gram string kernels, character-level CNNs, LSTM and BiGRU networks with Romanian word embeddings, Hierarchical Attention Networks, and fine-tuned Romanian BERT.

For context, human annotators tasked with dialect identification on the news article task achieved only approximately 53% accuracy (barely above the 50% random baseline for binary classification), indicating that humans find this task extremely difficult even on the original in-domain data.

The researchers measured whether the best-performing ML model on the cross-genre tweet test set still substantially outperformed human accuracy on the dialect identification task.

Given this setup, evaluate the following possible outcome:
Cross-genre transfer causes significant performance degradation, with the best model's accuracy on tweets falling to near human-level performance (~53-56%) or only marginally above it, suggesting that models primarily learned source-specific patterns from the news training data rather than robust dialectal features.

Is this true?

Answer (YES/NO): NO